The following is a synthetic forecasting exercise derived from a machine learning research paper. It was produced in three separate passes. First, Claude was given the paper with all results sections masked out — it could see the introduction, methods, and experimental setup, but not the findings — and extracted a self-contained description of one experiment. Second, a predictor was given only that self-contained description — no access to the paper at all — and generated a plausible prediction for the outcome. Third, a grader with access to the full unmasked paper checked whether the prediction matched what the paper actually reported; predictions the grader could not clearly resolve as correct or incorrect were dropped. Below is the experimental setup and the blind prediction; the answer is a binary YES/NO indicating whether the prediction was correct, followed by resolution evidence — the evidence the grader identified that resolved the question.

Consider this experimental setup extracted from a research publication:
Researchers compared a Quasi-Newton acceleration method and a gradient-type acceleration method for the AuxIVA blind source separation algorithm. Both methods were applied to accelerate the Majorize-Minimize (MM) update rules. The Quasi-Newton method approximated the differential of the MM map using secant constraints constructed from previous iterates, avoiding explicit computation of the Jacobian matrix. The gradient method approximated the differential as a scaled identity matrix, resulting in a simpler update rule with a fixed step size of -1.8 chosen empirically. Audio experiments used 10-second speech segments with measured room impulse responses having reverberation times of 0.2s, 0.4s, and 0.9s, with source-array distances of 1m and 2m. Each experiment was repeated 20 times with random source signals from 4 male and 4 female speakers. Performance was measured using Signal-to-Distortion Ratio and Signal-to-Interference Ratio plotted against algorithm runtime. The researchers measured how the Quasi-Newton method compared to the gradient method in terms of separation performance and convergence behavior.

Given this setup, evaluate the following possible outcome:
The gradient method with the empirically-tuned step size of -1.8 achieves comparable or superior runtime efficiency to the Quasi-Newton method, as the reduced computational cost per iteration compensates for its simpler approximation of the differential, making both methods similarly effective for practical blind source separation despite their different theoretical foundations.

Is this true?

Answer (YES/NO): YES